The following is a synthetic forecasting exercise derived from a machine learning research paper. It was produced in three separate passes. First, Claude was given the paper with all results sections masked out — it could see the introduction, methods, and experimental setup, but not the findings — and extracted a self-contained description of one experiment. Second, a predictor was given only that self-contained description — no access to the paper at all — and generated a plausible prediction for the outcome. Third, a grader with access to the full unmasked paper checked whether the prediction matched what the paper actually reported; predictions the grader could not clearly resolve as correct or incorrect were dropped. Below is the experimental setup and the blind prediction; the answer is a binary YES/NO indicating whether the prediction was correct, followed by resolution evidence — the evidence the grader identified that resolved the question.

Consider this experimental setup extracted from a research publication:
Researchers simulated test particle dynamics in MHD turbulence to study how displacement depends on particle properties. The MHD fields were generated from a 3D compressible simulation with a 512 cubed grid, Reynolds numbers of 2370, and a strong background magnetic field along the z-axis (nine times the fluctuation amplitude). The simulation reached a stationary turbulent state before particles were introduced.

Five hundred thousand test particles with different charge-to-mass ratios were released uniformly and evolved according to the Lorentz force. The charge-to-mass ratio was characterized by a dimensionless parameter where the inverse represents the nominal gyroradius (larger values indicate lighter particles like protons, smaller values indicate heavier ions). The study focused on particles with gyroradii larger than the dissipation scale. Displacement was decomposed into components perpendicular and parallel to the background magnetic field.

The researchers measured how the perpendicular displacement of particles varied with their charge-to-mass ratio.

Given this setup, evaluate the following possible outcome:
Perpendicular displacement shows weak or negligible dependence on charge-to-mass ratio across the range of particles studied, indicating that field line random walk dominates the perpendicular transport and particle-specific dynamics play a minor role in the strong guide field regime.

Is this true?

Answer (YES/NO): NO